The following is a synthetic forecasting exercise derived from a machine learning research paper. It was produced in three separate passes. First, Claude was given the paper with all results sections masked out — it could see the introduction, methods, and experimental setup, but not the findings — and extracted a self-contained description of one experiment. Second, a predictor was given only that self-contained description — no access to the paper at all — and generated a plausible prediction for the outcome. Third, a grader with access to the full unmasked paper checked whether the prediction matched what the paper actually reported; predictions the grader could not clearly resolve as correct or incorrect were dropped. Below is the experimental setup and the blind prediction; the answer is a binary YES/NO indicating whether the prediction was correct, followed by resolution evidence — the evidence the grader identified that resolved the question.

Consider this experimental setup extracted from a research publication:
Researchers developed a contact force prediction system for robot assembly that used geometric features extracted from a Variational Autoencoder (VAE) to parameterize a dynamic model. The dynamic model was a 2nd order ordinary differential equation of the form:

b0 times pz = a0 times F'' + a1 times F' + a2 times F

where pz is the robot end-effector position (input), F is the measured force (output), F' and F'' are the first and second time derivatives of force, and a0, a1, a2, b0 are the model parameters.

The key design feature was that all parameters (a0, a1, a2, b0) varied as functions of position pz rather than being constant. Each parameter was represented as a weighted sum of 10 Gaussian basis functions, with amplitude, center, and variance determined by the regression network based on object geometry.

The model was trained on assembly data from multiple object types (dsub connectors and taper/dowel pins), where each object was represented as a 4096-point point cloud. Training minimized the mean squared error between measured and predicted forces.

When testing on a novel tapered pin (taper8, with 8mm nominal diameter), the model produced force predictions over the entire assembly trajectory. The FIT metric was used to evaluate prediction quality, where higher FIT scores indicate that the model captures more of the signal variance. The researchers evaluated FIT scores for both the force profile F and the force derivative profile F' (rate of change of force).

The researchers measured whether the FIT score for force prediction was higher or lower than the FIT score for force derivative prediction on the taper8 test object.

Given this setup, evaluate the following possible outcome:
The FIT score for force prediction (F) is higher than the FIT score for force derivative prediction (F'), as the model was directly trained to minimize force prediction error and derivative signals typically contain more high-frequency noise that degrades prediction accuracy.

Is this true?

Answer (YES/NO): NO